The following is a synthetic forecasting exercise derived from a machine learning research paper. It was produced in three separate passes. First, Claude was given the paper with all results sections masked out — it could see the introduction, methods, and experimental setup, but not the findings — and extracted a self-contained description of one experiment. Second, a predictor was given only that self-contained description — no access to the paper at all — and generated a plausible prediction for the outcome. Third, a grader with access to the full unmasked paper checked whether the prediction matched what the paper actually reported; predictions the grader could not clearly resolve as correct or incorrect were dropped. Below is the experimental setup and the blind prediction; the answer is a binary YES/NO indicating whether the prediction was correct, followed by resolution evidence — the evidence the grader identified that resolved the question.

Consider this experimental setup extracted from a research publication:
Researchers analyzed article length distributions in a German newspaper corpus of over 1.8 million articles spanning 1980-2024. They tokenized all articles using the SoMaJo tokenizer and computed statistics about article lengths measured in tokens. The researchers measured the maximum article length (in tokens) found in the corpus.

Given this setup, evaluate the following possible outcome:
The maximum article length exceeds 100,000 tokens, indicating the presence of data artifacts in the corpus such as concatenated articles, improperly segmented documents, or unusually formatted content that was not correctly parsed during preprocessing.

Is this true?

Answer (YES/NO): NO